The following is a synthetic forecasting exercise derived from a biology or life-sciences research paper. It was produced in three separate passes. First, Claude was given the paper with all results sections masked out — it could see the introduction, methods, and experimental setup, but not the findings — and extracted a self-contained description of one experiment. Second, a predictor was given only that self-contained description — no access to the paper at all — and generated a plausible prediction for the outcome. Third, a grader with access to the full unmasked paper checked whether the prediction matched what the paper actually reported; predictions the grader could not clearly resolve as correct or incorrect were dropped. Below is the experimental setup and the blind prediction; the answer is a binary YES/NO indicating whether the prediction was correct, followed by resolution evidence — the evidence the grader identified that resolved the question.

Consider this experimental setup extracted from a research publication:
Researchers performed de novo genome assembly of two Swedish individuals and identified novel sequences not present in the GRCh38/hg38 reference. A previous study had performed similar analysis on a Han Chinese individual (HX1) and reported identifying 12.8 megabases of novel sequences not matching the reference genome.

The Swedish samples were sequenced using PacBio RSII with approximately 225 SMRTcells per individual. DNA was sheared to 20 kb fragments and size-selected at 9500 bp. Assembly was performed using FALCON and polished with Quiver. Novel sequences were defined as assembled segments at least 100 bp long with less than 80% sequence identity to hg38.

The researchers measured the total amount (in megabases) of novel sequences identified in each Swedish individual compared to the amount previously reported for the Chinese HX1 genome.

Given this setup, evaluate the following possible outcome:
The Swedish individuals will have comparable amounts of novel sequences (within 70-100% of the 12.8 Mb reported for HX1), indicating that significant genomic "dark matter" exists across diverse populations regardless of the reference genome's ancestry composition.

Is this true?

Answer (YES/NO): NO